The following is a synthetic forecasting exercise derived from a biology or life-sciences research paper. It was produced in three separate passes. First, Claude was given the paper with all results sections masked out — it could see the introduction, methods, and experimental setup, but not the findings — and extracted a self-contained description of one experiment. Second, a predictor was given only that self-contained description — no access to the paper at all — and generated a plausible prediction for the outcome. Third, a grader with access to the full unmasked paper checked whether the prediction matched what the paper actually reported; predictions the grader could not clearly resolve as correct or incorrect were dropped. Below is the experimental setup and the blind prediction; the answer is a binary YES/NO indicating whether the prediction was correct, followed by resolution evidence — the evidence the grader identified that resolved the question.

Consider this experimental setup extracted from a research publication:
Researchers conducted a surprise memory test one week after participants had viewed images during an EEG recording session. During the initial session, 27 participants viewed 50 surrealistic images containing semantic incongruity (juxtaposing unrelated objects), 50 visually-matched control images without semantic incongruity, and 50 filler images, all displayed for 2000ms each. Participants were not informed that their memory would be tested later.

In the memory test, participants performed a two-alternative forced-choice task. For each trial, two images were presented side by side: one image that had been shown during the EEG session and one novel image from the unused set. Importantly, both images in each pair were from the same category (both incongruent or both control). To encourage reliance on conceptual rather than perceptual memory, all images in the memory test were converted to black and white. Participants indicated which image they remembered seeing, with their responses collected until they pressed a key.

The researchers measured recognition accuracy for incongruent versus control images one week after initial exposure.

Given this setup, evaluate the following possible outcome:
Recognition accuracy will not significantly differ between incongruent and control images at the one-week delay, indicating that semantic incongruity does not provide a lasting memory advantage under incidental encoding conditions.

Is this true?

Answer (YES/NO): NO